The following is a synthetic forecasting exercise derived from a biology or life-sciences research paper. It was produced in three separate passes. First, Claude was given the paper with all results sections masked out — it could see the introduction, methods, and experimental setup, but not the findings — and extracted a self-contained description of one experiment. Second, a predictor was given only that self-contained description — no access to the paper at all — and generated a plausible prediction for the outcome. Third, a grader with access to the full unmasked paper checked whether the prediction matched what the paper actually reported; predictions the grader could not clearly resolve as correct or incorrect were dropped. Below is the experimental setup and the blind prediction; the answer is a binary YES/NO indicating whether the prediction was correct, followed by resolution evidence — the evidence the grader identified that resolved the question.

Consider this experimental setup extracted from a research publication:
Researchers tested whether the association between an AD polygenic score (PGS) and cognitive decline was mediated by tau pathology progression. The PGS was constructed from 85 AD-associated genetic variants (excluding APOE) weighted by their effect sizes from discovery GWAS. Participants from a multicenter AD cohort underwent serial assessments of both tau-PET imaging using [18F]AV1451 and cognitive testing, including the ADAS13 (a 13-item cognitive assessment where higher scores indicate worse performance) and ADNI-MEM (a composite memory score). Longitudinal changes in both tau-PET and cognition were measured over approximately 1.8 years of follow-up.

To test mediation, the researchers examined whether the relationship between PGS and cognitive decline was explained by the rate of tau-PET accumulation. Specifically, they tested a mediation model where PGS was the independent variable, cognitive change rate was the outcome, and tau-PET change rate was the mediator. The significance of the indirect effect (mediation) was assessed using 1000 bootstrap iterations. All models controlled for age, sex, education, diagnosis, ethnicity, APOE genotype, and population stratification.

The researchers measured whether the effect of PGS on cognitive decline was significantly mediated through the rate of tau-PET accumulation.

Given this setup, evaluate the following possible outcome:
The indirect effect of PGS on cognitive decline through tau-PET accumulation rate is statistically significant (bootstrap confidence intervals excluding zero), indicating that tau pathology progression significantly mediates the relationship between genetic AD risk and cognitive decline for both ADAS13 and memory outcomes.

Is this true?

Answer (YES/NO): YES